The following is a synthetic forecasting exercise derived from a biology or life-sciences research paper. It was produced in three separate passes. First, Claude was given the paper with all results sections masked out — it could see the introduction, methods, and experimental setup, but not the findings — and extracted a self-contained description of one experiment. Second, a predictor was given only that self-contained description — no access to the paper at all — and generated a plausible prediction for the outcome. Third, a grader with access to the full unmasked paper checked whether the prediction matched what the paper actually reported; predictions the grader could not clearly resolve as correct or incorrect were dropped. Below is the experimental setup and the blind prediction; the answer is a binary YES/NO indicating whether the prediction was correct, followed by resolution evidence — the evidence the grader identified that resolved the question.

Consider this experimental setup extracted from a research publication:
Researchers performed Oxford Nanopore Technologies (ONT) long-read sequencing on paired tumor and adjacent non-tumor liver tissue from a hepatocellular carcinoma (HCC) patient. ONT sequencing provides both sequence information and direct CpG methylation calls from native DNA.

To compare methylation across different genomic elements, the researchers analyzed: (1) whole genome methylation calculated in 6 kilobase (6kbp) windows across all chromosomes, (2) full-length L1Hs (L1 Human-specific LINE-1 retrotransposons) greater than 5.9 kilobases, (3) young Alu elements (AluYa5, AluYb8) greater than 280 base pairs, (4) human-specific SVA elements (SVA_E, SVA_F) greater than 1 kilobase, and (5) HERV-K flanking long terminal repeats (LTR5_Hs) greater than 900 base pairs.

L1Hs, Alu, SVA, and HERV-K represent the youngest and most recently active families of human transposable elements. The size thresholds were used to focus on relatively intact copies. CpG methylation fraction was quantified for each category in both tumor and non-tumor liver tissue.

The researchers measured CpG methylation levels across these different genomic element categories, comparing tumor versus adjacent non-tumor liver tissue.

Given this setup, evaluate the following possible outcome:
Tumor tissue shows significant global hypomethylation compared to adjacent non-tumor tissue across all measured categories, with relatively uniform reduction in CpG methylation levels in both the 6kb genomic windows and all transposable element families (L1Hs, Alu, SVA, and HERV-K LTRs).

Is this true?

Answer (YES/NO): NO